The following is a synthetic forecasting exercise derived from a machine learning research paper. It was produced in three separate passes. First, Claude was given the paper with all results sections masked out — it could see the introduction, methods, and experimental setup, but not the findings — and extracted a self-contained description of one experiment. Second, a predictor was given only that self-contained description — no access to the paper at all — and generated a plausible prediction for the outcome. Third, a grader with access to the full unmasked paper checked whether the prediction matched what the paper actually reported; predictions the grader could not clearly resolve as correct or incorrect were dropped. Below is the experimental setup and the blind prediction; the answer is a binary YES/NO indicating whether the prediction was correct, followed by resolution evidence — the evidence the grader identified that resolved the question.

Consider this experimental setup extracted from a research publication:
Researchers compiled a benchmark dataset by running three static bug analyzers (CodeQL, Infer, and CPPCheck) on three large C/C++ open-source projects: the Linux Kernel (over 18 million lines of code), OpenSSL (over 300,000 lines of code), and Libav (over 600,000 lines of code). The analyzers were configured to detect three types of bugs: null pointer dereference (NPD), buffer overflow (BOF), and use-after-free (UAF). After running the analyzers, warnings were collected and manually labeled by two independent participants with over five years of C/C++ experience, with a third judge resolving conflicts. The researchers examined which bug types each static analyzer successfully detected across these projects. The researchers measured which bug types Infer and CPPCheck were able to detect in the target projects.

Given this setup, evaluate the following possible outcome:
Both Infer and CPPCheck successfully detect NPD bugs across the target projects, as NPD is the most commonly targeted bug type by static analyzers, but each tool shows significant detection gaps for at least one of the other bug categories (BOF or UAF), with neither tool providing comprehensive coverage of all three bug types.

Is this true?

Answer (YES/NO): YES